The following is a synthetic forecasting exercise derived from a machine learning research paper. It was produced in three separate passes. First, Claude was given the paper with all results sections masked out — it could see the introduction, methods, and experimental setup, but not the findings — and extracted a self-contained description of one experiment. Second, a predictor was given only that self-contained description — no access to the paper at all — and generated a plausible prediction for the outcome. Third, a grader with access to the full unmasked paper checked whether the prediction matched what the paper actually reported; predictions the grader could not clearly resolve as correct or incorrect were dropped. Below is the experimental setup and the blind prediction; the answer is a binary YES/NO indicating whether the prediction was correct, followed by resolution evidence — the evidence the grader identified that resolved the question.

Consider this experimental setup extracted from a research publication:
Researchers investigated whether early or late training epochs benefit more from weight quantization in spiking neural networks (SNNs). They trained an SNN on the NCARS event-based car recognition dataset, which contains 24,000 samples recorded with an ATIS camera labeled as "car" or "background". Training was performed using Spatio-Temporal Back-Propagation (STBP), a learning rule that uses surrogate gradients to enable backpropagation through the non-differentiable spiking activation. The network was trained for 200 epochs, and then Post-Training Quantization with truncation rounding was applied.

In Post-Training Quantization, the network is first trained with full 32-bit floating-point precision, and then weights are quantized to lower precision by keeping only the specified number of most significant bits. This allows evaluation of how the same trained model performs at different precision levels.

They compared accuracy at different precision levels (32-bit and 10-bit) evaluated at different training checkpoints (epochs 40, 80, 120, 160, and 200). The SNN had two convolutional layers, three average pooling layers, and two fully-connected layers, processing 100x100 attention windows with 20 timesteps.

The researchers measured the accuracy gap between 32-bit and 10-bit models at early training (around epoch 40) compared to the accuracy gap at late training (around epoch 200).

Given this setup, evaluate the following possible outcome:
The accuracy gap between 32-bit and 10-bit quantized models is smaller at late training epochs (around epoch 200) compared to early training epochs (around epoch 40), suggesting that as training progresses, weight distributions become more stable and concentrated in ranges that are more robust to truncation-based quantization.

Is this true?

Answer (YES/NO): YES